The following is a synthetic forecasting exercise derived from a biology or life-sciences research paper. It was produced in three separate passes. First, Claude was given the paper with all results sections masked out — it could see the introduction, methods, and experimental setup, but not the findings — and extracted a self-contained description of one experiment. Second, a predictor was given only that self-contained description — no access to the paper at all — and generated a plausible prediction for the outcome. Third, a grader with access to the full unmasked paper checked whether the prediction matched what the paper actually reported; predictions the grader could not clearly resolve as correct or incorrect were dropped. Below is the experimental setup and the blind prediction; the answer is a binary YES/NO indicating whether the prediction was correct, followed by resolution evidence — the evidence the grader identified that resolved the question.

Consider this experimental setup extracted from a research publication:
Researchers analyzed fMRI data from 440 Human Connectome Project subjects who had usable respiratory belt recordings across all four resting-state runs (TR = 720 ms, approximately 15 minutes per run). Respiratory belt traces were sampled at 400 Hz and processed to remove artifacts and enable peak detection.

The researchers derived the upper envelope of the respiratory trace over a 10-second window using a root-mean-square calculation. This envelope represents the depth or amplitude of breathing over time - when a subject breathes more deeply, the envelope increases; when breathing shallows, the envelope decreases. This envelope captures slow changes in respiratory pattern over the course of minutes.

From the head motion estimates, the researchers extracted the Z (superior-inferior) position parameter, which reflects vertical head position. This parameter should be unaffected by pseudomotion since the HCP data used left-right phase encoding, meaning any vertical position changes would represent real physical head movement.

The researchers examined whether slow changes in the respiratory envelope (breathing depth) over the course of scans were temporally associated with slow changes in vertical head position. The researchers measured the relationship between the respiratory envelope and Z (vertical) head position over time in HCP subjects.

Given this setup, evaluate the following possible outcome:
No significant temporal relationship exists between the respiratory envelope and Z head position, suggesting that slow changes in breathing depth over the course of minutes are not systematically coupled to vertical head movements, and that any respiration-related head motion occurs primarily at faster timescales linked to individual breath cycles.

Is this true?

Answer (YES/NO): NO